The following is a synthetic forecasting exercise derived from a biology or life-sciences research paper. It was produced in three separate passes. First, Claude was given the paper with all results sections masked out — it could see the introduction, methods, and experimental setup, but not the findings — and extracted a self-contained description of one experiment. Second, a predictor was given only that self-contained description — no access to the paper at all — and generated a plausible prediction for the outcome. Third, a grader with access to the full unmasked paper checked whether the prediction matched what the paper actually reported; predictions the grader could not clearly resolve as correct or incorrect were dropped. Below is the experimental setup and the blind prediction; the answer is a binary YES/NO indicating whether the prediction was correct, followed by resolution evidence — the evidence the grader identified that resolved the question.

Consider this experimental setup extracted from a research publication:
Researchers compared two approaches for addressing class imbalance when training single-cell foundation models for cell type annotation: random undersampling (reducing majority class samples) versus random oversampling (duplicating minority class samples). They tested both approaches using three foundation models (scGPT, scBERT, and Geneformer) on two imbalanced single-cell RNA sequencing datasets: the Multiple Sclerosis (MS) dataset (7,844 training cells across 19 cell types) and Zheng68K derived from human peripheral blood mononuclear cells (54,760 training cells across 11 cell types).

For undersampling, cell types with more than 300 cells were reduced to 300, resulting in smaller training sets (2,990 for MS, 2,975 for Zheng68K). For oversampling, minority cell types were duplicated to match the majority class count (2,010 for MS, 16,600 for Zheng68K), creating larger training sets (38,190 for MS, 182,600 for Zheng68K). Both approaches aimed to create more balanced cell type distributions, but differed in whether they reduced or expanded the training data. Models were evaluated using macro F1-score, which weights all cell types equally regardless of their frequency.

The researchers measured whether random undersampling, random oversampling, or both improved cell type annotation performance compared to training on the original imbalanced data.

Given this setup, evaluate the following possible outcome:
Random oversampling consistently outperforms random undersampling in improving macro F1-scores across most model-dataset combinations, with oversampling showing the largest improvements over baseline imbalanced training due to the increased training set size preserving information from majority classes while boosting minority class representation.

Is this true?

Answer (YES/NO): YES